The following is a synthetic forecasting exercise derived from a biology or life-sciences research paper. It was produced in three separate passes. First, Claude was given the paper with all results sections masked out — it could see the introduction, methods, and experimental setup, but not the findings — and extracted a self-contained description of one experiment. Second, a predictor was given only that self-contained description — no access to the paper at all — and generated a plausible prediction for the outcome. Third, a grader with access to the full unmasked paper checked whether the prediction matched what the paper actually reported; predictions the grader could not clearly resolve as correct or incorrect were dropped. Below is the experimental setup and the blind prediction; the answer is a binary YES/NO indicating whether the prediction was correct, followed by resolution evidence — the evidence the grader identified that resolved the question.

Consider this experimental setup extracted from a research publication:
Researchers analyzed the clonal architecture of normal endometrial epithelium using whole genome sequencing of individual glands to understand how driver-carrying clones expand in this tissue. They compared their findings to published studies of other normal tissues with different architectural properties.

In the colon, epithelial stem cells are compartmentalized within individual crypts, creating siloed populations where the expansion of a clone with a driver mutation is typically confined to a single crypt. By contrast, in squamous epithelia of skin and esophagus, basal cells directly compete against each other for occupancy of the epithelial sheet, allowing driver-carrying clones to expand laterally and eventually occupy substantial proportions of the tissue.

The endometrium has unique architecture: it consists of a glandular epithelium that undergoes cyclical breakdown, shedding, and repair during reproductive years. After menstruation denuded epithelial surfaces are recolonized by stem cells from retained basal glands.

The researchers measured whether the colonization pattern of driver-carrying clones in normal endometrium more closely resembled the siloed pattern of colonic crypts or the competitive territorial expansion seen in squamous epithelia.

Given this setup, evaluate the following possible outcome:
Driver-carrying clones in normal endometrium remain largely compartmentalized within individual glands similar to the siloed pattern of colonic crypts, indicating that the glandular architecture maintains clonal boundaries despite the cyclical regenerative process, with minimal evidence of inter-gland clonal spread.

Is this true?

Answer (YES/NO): NO